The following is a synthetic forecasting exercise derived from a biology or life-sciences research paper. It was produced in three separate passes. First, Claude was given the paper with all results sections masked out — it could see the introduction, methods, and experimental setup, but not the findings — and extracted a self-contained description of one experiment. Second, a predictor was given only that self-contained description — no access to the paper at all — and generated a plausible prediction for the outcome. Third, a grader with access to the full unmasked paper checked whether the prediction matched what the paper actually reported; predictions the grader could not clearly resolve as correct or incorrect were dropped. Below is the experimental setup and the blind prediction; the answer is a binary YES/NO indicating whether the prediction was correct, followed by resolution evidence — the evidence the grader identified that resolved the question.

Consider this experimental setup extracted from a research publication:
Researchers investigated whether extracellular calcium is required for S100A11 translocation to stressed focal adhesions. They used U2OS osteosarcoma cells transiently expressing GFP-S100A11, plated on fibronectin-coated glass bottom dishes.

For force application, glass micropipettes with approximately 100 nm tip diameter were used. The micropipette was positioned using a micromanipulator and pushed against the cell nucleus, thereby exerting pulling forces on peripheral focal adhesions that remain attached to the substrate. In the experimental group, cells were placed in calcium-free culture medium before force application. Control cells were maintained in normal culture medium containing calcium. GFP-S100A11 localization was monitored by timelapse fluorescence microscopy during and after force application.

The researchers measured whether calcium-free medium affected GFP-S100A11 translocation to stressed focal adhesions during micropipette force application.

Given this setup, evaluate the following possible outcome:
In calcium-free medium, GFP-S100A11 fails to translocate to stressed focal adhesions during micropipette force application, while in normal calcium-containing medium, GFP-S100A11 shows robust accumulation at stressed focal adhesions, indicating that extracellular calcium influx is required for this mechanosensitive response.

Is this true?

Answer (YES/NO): YES